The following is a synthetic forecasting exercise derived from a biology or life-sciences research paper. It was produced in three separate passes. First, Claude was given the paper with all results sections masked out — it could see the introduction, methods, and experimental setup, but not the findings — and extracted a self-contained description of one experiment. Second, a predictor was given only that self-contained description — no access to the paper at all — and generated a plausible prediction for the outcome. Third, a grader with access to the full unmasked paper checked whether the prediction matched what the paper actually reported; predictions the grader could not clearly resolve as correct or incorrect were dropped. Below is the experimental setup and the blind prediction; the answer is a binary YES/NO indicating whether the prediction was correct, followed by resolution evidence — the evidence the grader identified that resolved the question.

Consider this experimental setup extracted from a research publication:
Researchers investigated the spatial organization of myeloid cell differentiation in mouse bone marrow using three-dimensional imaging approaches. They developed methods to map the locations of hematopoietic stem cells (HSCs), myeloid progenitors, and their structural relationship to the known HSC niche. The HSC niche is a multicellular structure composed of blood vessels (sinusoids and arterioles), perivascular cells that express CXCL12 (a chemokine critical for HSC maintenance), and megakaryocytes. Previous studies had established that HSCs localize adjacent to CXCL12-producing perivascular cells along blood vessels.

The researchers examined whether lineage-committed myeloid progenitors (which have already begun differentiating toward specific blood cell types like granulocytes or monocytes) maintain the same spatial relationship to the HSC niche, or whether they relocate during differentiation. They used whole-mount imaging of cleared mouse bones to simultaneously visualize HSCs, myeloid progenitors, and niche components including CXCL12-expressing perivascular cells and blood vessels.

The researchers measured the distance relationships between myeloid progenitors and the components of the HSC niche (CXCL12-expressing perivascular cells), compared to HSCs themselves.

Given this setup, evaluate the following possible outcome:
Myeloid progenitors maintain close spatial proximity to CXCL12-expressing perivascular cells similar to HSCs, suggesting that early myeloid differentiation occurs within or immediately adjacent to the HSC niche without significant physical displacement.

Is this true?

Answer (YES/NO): NO